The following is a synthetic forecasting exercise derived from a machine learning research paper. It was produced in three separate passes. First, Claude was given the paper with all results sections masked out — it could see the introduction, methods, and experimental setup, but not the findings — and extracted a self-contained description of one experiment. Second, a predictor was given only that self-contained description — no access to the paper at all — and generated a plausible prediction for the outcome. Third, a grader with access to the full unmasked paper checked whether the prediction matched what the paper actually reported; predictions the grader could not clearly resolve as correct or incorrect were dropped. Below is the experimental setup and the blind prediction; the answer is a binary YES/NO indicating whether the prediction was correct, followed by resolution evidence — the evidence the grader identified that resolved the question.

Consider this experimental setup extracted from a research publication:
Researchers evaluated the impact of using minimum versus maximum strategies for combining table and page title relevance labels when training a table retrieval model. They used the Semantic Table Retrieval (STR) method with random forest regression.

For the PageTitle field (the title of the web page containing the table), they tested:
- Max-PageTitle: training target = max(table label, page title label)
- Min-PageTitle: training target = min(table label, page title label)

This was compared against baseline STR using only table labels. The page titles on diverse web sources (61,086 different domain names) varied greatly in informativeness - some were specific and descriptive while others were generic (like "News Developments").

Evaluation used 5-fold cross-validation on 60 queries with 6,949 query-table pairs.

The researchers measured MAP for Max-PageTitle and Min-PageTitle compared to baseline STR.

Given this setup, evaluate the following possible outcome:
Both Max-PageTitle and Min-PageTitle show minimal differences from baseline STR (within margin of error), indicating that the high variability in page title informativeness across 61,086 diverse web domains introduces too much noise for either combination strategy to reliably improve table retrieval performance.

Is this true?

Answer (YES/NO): NO